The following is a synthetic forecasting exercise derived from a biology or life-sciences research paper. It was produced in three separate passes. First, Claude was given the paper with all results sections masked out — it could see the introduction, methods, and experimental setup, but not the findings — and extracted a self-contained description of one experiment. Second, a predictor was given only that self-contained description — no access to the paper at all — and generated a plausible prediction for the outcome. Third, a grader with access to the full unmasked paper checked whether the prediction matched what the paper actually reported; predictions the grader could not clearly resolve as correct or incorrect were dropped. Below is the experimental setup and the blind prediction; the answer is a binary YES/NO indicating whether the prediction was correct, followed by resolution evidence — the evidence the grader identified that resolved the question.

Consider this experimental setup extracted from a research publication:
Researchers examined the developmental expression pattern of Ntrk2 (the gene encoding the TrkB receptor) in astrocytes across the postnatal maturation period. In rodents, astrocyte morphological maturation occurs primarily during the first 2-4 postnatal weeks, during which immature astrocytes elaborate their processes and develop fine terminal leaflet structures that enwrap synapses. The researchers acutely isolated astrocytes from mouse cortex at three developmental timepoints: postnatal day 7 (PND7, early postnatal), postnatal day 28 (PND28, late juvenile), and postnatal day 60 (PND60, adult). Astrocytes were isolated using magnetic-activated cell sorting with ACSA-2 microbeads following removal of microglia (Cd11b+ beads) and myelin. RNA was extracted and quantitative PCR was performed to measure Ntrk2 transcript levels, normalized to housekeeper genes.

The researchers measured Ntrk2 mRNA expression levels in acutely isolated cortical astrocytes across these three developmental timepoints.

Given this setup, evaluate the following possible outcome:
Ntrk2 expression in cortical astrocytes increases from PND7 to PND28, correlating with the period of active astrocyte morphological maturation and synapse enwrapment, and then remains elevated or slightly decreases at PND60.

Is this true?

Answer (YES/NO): YES